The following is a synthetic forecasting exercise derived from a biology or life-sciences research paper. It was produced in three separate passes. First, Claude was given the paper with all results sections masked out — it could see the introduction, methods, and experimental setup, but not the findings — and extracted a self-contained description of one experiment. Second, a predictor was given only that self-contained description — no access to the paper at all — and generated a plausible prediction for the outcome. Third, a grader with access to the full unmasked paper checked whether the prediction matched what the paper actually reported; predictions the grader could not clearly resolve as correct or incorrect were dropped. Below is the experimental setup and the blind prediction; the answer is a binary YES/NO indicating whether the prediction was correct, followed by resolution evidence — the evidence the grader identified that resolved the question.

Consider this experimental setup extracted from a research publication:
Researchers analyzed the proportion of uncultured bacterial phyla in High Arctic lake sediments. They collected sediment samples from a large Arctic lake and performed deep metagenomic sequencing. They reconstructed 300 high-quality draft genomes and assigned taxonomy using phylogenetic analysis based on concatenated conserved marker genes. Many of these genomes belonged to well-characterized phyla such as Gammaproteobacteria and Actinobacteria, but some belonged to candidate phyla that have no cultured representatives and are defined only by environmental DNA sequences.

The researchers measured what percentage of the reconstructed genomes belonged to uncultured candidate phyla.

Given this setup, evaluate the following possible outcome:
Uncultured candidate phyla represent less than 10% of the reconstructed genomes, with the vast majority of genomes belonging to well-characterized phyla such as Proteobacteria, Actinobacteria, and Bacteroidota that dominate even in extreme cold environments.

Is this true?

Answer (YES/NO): NO